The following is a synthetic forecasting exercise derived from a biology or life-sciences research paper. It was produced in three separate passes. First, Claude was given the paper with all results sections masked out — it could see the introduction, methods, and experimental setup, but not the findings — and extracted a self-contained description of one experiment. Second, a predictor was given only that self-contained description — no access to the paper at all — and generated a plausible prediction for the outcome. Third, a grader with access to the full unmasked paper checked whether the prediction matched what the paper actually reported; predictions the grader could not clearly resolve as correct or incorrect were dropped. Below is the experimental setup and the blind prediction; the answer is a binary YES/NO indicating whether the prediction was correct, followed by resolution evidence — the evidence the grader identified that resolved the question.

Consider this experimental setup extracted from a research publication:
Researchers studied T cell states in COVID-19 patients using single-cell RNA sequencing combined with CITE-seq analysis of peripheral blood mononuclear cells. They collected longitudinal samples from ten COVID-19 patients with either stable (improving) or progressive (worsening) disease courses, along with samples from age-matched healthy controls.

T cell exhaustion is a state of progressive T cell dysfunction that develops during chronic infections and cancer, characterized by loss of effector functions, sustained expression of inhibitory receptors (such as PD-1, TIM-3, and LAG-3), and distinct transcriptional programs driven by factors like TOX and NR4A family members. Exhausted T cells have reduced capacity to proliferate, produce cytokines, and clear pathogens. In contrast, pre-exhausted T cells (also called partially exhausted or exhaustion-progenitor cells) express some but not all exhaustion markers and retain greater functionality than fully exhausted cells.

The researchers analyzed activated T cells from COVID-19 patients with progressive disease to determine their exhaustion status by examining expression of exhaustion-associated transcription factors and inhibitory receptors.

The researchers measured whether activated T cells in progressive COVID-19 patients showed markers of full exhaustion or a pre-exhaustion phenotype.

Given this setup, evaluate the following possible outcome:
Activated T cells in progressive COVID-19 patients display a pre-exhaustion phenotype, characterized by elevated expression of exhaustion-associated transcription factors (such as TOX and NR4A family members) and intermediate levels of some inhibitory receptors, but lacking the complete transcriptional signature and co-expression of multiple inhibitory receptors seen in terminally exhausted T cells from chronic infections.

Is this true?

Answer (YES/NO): NO